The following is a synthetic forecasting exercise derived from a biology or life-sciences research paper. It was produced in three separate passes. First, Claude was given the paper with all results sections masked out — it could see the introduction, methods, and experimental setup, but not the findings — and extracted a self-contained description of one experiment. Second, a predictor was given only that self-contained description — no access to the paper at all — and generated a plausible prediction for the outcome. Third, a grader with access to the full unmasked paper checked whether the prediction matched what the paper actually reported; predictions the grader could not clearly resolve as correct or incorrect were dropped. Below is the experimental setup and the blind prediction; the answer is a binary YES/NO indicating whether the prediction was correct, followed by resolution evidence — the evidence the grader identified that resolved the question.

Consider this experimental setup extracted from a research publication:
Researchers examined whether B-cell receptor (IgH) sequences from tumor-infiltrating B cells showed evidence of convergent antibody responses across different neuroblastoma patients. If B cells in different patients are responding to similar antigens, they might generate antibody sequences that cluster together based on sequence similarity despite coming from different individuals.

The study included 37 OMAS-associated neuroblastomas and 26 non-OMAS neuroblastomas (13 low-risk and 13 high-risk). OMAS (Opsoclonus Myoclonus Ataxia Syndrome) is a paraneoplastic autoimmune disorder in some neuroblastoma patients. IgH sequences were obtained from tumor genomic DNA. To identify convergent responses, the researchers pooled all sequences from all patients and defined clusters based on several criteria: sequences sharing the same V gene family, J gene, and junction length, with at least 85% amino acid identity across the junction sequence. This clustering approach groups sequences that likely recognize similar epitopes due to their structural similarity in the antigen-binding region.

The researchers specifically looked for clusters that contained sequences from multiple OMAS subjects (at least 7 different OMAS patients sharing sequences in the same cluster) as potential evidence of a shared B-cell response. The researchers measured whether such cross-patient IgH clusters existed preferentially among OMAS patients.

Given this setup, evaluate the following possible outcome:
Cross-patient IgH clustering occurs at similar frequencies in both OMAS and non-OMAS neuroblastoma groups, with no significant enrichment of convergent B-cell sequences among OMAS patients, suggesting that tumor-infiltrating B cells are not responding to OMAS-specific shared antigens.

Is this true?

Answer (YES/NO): NO